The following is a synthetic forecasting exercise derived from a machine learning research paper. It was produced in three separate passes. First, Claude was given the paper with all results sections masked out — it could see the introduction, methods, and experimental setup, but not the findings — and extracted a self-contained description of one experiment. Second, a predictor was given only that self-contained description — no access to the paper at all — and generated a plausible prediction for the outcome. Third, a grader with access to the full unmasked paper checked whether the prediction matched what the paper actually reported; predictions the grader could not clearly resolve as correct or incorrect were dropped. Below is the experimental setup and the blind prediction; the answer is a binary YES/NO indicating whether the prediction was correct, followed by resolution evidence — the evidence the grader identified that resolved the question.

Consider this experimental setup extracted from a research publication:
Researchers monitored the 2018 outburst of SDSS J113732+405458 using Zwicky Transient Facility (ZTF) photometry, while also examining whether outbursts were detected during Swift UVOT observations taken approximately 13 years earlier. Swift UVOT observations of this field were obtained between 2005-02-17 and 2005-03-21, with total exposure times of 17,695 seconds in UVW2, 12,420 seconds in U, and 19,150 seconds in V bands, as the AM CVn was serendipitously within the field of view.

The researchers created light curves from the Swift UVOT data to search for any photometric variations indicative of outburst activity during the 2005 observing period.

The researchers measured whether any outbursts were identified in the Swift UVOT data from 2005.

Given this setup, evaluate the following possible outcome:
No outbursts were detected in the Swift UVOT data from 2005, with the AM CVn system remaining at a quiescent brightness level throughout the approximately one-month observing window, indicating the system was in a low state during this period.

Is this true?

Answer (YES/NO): YES